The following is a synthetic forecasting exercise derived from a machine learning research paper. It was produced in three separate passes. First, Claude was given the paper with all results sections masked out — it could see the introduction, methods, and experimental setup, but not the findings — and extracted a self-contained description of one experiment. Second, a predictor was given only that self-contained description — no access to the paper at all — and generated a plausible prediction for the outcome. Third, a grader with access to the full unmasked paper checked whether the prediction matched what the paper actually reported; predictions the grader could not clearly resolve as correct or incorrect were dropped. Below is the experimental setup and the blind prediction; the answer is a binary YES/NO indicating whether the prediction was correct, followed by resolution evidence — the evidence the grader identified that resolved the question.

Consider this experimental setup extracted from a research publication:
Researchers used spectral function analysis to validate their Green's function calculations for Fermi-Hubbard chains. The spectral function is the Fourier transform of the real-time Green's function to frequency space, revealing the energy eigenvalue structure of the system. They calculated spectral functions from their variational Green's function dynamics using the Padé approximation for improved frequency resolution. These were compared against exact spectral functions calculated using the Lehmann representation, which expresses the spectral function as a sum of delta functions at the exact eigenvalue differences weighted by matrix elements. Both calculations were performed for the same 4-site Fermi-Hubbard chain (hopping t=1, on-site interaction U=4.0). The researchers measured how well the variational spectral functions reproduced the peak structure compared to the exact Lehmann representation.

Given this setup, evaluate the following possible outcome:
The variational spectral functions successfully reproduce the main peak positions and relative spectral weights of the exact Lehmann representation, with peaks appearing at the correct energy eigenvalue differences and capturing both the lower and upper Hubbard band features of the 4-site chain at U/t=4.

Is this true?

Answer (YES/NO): YES